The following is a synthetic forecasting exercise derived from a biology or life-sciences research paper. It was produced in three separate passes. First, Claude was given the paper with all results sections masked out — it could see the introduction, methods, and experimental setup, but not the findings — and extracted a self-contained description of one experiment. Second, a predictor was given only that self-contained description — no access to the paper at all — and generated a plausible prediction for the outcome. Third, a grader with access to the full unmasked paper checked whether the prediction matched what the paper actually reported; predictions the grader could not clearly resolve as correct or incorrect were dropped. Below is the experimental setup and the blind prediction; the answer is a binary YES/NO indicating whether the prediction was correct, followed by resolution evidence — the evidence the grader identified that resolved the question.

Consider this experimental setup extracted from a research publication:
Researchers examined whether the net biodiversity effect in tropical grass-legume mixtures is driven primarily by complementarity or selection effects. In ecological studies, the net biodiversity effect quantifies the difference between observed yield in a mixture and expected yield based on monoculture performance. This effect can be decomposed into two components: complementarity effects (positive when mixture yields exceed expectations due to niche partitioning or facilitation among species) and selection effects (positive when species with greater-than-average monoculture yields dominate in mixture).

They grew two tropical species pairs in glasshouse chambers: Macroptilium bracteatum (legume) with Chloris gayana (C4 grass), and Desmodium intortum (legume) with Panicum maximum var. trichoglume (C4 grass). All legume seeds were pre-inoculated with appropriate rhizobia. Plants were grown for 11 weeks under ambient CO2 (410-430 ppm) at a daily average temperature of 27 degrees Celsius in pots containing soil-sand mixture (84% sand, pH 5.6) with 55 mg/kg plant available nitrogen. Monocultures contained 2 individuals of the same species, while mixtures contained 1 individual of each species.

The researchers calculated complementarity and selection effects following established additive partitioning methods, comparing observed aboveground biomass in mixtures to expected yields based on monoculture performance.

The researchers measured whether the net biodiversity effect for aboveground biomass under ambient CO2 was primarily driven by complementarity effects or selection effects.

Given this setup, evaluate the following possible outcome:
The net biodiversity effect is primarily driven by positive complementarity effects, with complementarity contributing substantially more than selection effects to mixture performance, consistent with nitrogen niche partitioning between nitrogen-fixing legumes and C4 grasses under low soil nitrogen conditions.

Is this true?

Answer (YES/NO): NO